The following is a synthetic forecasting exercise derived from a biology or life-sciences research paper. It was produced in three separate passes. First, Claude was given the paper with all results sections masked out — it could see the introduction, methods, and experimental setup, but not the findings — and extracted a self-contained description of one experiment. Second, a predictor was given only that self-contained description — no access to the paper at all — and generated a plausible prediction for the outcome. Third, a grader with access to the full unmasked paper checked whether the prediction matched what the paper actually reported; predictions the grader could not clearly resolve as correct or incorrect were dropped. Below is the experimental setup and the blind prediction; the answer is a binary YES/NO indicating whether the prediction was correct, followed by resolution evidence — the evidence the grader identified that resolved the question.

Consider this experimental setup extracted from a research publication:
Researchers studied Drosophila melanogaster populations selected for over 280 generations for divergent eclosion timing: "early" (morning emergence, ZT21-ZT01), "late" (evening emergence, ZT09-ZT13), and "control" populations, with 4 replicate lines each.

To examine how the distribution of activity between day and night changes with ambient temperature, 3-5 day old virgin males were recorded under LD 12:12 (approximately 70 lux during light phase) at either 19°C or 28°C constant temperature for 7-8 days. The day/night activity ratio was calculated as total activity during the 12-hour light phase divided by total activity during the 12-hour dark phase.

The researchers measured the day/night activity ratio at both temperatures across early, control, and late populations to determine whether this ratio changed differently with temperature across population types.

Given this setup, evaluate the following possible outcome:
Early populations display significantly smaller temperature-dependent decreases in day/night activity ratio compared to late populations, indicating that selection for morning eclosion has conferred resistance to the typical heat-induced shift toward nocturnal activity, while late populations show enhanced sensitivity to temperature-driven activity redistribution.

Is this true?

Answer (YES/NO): NO